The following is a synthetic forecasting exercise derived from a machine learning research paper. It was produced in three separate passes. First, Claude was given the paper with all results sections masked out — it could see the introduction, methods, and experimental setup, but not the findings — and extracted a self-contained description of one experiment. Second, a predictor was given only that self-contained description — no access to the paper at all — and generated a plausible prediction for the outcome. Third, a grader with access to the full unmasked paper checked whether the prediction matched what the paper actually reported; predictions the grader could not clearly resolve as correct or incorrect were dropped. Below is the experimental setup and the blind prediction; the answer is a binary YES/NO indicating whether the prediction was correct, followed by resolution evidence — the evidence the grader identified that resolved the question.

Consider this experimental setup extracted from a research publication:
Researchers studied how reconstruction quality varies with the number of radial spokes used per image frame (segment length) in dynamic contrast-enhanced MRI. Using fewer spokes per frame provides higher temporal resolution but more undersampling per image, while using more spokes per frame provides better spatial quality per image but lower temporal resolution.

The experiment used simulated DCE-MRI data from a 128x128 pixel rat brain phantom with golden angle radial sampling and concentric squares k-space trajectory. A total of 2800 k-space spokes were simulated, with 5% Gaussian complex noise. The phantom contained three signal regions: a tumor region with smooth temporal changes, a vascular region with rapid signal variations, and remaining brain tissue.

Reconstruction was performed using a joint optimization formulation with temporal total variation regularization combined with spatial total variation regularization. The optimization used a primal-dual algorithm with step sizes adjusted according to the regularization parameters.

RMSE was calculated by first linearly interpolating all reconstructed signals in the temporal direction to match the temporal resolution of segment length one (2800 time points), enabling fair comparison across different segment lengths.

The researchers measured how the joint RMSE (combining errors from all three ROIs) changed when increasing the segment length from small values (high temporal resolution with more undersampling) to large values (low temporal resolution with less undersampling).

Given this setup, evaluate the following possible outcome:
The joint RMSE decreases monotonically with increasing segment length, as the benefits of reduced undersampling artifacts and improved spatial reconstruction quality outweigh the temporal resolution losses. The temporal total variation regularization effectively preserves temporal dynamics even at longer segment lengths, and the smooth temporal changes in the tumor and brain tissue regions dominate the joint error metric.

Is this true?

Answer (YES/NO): NO